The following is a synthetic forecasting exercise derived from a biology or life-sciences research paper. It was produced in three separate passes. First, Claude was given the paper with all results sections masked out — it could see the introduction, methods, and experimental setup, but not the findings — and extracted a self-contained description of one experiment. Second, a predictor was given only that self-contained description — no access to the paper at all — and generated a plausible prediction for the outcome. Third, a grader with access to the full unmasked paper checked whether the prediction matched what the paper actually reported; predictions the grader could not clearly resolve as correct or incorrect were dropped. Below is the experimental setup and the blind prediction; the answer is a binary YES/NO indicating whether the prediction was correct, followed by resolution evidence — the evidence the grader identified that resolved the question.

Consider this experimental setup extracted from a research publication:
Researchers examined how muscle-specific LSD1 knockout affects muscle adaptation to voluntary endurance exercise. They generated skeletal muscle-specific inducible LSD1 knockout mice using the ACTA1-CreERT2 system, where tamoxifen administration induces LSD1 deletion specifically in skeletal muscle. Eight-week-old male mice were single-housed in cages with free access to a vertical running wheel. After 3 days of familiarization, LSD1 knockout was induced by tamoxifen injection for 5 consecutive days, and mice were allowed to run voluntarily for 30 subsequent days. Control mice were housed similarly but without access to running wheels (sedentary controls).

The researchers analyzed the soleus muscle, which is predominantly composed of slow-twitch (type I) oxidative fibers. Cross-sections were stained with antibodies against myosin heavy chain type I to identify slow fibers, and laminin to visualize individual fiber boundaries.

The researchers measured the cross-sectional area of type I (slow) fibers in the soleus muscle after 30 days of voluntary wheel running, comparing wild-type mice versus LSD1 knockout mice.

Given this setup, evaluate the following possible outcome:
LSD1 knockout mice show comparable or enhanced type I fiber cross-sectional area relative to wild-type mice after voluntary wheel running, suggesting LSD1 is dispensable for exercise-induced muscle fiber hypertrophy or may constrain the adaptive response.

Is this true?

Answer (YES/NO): YES